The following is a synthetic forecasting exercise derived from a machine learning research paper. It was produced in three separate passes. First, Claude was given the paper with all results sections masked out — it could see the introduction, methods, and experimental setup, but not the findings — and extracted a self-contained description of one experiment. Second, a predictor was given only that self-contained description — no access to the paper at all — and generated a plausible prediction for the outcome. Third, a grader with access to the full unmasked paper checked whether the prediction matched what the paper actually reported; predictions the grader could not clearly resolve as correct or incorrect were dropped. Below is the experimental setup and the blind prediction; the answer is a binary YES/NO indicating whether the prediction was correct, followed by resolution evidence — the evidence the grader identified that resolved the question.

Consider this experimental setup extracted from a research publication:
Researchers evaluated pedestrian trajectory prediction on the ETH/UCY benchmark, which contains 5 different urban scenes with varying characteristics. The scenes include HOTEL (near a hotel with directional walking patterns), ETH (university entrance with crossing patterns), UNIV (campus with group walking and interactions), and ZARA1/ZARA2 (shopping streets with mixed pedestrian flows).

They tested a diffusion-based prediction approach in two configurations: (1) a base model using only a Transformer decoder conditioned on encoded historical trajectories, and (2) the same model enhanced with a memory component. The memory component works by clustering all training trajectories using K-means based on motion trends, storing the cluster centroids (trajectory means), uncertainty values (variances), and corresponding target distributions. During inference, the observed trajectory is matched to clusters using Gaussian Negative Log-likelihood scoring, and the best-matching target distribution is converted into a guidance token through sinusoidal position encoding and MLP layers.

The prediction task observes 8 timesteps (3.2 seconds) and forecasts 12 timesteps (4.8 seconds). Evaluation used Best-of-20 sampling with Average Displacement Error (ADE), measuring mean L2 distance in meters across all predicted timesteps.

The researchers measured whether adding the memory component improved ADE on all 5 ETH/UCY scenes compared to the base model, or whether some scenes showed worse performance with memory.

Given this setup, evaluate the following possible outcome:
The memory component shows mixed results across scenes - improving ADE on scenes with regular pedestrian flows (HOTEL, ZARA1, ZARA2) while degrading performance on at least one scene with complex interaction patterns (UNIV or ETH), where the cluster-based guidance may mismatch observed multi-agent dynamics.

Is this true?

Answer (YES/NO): NO